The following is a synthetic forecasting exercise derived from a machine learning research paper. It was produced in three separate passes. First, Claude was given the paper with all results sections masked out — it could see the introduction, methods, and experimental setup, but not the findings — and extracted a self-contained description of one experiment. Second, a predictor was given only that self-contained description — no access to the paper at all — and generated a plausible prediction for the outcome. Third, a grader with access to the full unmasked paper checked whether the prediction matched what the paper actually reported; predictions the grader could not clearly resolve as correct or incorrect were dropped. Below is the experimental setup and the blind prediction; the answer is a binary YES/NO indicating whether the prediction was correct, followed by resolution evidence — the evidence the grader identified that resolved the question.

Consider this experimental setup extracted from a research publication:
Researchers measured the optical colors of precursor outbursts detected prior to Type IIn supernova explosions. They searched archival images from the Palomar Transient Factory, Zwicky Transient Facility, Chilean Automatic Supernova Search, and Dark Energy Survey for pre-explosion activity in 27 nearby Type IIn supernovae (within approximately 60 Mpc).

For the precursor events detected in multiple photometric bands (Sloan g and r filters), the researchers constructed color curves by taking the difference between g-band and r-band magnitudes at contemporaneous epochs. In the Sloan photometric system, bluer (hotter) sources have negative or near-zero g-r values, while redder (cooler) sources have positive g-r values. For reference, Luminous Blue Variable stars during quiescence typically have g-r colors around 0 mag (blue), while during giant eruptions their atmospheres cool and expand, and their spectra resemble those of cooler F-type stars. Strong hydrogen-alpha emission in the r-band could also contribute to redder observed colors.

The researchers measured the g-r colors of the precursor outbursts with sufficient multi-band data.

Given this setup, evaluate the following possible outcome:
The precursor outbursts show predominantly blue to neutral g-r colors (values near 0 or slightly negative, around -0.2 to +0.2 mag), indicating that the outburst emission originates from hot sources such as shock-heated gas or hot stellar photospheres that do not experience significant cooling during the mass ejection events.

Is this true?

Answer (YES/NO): NO